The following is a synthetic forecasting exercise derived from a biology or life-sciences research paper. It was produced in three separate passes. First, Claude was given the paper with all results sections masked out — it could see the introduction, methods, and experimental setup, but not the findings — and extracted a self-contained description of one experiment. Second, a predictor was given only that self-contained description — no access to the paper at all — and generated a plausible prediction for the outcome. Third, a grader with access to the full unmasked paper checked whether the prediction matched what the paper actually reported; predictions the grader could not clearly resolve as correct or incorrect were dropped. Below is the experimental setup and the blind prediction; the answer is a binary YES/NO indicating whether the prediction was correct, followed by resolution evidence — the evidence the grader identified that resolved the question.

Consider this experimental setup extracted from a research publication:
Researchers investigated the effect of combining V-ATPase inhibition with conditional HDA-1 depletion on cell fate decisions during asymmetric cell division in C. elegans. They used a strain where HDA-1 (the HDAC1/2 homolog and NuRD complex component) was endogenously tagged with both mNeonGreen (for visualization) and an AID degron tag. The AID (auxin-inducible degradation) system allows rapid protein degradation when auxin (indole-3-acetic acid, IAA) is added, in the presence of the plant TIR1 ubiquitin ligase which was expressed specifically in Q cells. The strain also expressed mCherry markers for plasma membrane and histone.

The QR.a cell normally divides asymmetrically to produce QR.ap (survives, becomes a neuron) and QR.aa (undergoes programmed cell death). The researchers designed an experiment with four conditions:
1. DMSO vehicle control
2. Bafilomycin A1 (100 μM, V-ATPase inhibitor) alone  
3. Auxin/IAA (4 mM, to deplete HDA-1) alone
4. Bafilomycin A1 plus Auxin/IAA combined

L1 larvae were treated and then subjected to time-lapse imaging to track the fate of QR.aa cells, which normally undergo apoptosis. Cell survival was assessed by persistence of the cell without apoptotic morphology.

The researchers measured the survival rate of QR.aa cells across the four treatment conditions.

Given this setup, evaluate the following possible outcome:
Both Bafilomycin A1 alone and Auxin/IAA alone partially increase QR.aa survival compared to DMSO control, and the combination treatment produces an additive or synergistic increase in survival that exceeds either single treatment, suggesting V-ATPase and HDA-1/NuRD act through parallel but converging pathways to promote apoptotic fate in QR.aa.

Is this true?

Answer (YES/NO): NO